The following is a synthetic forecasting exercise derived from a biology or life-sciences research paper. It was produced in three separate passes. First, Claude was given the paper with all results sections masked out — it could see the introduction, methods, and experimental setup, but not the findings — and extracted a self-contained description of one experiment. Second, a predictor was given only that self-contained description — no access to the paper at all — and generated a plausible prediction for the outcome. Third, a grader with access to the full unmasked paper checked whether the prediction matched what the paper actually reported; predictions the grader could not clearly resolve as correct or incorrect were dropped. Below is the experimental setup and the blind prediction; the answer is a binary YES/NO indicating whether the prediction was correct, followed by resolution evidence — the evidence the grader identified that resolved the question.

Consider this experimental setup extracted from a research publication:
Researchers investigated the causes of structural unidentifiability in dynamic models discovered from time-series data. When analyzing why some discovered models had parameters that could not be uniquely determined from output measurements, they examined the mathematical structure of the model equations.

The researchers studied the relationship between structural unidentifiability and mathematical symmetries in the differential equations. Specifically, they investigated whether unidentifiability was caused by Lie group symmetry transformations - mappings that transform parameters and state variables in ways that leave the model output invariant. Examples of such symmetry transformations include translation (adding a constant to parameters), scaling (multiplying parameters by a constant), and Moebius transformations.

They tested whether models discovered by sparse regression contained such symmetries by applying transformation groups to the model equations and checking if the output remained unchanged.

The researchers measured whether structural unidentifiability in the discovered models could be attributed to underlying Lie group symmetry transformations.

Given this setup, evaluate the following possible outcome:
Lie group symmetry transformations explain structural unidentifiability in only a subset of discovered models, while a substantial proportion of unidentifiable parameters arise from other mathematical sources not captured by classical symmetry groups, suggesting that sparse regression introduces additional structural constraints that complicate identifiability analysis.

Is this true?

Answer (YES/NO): NO